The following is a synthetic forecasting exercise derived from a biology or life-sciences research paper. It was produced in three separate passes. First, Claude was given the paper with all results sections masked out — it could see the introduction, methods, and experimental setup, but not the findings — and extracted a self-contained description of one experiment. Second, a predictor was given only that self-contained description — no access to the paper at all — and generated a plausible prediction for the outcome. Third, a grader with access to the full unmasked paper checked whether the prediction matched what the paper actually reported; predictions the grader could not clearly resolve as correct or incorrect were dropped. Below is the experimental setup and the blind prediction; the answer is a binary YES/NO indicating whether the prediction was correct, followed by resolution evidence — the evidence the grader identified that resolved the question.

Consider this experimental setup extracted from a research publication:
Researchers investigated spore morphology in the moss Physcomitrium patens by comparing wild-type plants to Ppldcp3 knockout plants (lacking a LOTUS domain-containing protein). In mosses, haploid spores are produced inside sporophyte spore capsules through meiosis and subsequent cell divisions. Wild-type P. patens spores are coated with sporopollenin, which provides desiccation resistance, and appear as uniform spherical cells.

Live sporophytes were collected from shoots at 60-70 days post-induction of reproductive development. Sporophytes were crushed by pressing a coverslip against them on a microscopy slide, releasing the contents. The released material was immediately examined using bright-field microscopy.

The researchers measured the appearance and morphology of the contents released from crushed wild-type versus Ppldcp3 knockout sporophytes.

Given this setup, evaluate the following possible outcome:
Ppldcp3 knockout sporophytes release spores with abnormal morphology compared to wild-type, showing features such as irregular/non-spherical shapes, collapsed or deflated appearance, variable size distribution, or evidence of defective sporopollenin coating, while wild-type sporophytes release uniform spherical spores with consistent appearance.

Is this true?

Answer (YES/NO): YES